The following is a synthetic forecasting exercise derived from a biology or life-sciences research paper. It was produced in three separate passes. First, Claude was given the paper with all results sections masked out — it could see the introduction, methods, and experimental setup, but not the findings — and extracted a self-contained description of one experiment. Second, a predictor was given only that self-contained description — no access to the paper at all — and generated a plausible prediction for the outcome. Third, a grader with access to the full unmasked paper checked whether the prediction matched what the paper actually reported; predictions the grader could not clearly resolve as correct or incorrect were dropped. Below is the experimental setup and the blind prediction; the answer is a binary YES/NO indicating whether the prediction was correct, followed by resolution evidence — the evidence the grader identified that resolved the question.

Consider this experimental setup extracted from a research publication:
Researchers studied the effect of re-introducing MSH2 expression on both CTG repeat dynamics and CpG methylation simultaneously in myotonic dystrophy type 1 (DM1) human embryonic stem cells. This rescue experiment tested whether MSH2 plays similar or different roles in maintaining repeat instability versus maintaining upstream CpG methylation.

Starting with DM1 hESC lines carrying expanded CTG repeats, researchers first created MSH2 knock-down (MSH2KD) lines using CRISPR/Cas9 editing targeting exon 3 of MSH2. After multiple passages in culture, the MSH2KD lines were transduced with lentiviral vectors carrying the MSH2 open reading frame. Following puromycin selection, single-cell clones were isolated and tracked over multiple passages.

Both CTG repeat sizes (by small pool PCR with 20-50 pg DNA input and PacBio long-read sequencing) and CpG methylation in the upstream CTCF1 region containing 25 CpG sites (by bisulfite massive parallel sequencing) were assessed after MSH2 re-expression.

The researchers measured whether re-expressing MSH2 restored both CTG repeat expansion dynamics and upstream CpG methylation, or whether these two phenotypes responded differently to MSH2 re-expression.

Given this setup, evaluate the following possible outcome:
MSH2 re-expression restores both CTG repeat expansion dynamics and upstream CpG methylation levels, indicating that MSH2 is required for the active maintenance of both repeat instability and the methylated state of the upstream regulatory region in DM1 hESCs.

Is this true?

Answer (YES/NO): NO